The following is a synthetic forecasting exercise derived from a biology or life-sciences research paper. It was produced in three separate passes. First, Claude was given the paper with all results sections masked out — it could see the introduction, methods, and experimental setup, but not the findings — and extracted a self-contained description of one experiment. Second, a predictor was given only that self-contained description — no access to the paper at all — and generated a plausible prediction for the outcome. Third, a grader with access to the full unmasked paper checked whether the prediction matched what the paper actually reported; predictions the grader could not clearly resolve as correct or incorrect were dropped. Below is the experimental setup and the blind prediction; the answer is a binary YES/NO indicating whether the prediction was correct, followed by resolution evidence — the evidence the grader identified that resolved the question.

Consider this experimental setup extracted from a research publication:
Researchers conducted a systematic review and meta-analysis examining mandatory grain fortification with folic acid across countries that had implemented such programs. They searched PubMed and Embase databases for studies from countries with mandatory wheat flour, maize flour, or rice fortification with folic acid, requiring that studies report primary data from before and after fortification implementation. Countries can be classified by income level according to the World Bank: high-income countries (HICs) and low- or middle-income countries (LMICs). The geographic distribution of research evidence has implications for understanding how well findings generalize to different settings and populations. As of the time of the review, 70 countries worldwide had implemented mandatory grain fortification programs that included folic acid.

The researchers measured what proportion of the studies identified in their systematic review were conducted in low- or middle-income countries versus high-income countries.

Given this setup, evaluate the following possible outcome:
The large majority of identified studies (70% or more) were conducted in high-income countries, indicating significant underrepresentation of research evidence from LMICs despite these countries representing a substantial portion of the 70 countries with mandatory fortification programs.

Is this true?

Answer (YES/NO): YES